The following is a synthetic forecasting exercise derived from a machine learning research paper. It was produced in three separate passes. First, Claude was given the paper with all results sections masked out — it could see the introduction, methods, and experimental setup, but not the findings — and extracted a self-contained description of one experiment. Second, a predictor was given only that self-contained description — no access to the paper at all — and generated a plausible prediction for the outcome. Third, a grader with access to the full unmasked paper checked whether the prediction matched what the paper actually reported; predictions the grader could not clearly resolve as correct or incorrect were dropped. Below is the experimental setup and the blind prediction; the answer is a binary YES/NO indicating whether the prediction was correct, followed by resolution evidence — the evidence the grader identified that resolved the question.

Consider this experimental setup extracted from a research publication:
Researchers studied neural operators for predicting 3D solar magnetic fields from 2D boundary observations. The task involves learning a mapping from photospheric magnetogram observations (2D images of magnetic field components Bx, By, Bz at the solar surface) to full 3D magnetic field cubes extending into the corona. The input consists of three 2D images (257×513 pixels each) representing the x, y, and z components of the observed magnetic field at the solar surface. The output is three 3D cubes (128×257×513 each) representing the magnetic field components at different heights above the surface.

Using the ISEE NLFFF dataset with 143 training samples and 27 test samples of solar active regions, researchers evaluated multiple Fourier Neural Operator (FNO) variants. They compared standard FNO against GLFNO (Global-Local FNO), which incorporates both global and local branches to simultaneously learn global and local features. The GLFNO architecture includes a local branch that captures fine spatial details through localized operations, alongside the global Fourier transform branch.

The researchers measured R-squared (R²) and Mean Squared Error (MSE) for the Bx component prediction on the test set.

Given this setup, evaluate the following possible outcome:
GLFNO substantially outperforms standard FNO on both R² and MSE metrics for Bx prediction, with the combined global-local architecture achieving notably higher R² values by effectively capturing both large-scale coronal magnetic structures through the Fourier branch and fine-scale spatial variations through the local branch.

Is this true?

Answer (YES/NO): NO